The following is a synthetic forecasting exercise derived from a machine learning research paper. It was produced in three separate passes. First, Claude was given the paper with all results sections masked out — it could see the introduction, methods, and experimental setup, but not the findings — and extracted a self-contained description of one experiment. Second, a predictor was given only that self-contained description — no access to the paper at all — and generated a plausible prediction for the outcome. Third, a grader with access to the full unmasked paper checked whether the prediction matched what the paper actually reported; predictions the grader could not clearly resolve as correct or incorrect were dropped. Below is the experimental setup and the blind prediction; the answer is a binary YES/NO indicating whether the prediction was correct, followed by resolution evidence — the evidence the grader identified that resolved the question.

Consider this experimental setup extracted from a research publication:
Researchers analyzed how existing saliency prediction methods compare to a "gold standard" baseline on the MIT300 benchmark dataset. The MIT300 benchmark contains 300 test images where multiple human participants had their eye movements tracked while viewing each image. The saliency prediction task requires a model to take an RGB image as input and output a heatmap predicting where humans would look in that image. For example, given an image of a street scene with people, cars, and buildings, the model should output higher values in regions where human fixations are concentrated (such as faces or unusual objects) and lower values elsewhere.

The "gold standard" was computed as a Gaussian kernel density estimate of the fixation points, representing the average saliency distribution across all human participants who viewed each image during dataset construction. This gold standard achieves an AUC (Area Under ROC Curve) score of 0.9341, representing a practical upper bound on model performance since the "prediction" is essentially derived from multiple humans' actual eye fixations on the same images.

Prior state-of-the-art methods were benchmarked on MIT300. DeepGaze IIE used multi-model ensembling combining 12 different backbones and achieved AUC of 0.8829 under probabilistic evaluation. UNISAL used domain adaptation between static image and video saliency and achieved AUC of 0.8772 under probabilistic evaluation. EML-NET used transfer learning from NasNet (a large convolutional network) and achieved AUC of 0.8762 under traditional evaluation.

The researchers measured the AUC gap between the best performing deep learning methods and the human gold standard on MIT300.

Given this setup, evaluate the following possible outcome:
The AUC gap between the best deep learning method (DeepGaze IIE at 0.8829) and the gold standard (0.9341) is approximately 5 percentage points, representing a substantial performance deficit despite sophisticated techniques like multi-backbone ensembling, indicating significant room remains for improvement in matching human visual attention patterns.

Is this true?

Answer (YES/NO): YES